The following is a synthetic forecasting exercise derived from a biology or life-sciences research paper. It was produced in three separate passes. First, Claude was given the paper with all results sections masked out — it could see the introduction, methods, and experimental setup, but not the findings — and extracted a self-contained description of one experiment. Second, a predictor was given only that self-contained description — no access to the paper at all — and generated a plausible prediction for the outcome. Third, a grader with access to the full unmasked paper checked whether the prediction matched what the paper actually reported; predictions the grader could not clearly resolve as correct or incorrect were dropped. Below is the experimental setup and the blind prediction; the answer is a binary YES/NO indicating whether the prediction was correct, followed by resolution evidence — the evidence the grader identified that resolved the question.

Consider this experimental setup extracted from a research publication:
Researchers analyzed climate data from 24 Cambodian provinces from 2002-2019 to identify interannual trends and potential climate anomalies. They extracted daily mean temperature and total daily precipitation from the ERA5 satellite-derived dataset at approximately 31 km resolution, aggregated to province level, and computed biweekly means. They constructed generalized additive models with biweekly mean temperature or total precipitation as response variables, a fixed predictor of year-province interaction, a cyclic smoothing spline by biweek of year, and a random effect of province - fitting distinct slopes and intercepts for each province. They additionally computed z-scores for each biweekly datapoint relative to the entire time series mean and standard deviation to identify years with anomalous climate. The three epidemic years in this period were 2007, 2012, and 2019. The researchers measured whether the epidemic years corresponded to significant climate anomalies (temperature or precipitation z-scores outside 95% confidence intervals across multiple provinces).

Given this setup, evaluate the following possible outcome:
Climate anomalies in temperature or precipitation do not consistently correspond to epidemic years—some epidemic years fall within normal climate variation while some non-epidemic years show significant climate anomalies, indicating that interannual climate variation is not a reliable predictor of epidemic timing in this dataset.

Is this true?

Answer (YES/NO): YES